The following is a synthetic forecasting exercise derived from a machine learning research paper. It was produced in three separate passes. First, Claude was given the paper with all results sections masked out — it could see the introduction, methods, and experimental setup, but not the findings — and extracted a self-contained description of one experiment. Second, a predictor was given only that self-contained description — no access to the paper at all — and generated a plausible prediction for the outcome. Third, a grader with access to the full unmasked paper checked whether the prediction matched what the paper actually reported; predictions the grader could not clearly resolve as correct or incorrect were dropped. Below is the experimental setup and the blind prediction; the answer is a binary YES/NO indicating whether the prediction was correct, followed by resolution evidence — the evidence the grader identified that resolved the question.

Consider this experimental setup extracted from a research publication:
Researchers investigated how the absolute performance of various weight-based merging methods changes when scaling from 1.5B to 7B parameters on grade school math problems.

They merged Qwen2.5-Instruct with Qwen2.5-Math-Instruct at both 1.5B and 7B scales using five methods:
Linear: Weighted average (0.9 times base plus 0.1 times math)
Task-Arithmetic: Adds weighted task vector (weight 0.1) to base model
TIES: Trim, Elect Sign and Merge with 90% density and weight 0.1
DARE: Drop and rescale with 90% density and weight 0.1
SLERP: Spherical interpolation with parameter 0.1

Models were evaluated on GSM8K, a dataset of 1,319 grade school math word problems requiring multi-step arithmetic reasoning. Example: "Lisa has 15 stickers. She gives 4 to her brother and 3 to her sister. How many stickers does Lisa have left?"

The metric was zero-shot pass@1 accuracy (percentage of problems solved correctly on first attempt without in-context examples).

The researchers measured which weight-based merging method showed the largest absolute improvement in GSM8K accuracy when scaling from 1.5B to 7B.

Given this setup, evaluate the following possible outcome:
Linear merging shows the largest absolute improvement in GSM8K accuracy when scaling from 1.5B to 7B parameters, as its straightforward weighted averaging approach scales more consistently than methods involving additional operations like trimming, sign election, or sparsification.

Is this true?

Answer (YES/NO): YES